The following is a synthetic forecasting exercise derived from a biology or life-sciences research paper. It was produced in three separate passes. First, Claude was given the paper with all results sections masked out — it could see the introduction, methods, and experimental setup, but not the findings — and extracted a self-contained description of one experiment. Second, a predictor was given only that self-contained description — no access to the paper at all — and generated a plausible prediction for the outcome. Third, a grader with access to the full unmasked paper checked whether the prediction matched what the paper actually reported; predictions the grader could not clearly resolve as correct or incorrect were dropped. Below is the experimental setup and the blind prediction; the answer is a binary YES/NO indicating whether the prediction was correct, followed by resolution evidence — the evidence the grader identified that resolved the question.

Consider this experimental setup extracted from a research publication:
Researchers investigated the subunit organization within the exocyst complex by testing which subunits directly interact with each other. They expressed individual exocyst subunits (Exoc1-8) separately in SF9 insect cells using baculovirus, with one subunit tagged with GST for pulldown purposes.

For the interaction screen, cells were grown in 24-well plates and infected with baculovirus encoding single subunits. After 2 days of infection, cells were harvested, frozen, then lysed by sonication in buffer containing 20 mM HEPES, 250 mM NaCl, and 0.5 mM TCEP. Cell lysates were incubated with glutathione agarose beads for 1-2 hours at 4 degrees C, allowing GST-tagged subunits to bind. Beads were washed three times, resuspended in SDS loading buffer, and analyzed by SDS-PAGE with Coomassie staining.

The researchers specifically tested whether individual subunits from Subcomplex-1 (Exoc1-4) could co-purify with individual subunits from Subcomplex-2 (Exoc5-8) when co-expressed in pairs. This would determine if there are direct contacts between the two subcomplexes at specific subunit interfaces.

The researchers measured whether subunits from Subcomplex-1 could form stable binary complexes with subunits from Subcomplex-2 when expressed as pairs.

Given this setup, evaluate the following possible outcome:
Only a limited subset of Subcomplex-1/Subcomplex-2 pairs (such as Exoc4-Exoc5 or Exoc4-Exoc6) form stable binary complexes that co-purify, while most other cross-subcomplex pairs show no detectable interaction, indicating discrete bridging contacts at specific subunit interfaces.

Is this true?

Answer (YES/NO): YES